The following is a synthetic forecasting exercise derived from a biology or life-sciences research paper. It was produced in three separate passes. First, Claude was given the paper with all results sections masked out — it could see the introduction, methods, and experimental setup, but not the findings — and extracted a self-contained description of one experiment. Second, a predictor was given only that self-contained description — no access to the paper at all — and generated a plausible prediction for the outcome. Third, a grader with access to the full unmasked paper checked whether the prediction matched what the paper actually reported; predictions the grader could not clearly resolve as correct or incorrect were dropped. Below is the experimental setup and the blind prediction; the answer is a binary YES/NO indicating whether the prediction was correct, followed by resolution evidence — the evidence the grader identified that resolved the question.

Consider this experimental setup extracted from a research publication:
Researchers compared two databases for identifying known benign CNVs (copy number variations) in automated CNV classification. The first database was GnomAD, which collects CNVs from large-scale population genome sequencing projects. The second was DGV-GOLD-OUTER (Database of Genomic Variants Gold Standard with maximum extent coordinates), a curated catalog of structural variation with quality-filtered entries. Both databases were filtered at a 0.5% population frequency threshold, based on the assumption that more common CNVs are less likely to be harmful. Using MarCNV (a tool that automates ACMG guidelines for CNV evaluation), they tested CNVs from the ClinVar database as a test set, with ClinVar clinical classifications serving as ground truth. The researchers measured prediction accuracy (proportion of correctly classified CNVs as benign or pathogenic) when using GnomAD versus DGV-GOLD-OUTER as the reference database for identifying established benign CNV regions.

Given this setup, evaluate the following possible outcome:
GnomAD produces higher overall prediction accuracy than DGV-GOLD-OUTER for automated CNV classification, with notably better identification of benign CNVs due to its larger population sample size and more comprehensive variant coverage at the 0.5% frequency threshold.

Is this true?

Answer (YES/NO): NO